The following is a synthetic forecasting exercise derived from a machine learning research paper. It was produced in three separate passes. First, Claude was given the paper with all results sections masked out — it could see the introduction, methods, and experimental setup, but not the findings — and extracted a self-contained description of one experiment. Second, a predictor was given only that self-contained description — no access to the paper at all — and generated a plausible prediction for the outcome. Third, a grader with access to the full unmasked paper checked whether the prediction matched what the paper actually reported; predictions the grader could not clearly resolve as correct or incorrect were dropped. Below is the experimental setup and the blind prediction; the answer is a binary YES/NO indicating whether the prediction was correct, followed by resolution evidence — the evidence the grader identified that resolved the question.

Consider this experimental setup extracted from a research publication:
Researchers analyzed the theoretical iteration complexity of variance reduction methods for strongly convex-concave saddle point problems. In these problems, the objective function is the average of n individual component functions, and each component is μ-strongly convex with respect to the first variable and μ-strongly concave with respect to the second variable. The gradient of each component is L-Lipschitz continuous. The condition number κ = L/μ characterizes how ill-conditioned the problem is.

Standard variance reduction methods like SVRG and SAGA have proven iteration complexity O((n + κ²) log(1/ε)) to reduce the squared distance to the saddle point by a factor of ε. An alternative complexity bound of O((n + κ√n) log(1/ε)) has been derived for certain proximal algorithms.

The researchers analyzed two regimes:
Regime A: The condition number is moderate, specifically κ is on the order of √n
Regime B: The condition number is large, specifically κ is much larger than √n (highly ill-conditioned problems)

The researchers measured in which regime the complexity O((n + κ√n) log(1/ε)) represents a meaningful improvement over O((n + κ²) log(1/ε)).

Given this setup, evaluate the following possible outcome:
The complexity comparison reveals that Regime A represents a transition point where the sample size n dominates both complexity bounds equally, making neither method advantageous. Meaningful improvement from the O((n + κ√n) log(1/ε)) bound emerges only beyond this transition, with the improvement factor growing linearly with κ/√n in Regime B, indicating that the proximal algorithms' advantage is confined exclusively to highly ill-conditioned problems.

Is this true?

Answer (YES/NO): NO